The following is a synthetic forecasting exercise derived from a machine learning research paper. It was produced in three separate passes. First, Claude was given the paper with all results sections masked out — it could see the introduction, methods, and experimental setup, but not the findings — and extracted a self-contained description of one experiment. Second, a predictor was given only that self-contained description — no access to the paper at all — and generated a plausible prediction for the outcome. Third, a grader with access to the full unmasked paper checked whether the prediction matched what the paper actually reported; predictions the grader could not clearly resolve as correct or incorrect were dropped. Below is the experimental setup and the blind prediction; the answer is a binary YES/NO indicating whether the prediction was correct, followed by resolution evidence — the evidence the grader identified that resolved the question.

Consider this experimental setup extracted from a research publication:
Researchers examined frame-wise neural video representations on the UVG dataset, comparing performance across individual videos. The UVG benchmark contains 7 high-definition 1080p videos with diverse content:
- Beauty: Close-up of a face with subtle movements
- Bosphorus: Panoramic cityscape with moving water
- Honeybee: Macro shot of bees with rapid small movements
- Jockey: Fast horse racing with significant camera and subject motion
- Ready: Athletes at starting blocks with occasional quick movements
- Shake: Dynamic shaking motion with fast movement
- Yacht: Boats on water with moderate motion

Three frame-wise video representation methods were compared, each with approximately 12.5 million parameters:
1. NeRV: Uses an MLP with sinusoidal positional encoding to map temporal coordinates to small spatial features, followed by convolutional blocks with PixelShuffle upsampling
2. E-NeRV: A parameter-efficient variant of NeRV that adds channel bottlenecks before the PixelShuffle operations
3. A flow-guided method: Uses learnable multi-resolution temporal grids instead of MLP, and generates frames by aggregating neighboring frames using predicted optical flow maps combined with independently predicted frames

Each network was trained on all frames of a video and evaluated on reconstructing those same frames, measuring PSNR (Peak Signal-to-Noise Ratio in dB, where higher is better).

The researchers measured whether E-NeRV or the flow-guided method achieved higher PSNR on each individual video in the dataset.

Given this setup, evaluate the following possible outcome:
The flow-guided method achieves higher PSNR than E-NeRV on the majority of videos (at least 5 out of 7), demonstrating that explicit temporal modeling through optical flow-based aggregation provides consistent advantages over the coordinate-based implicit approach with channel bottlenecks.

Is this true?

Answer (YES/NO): YES